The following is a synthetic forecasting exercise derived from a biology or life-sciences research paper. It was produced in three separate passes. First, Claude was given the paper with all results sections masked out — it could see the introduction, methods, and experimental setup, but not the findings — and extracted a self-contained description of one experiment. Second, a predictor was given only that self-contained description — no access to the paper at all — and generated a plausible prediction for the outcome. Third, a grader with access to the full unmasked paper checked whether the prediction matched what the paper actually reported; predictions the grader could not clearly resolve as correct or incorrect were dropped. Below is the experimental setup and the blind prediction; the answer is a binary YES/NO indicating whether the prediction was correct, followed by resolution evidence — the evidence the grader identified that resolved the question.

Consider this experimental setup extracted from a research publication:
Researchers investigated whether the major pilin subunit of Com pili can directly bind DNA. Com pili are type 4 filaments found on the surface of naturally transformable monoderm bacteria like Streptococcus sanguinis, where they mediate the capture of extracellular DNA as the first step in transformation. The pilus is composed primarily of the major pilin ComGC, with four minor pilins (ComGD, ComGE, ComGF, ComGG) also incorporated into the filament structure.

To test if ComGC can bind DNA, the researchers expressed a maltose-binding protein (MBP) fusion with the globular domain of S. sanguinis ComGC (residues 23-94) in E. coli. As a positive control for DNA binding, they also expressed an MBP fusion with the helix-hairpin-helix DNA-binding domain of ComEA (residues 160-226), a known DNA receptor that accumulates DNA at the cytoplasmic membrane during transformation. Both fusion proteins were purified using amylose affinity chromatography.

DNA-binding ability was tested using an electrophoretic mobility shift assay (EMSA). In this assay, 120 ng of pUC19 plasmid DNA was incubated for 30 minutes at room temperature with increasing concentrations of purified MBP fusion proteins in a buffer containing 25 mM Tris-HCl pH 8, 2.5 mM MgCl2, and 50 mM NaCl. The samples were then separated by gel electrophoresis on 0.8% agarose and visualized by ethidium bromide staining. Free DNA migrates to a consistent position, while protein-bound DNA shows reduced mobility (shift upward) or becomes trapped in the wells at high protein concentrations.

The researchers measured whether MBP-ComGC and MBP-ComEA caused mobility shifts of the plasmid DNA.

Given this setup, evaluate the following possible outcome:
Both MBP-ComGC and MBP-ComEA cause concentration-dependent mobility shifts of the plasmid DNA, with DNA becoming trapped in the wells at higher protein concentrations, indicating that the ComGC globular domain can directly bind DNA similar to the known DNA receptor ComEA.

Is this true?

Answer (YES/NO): NO